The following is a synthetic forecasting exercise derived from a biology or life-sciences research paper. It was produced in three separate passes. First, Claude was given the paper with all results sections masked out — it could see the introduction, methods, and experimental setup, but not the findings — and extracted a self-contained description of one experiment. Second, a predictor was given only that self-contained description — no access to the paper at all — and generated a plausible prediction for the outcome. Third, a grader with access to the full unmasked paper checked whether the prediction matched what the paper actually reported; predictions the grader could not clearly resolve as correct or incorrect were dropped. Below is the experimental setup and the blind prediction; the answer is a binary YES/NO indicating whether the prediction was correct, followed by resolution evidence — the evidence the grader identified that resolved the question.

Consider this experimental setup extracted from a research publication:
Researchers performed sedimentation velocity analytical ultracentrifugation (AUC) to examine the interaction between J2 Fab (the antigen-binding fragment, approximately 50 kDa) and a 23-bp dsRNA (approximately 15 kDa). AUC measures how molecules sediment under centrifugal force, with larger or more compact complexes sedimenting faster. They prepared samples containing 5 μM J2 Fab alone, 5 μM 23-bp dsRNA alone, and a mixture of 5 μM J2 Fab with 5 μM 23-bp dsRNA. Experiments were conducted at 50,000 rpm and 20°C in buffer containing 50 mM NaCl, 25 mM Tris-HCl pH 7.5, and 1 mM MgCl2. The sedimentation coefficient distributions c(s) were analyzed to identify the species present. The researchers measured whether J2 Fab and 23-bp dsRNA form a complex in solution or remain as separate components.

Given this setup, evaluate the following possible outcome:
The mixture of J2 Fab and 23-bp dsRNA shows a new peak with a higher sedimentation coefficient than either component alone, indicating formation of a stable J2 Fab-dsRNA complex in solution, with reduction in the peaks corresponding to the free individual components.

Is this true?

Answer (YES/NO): YES